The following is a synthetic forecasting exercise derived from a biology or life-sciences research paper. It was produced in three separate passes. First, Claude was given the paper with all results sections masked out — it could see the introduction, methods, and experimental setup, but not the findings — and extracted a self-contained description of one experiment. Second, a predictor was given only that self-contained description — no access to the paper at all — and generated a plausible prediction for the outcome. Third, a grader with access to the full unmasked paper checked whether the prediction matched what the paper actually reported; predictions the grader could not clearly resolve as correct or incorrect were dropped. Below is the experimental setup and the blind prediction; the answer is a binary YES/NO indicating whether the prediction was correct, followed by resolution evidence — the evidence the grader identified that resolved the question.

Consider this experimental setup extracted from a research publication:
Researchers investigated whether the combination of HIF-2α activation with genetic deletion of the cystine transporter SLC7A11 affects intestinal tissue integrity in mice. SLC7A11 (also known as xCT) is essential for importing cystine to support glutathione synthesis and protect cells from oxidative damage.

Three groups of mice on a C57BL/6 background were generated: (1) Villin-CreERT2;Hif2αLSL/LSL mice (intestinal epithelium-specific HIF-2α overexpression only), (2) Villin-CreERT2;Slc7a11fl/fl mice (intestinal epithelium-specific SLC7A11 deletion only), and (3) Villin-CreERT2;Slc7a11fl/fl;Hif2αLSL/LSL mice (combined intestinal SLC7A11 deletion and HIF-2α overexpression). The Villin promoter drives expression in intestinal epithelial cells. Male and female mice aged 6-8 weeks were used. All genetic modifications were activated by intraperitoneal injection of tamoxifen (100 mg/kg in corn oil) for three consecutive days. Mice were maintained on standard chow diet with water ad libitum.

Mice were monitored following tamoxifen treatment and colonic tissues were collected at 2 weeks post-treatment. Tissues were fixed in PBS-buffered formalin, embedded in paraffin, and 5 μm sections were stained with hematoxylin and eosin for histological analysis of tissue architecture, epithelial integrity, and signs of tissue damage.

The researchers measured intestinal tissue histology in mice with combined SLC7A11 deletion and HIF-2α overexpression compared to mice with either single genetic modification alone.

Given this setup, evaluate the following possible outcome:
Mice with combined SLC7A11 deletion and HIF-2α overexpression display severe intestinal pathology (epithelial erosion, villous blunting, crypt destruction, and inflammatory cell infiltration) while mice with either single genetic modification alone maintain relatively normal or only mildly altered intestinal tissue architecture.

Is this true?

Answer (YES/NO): NO